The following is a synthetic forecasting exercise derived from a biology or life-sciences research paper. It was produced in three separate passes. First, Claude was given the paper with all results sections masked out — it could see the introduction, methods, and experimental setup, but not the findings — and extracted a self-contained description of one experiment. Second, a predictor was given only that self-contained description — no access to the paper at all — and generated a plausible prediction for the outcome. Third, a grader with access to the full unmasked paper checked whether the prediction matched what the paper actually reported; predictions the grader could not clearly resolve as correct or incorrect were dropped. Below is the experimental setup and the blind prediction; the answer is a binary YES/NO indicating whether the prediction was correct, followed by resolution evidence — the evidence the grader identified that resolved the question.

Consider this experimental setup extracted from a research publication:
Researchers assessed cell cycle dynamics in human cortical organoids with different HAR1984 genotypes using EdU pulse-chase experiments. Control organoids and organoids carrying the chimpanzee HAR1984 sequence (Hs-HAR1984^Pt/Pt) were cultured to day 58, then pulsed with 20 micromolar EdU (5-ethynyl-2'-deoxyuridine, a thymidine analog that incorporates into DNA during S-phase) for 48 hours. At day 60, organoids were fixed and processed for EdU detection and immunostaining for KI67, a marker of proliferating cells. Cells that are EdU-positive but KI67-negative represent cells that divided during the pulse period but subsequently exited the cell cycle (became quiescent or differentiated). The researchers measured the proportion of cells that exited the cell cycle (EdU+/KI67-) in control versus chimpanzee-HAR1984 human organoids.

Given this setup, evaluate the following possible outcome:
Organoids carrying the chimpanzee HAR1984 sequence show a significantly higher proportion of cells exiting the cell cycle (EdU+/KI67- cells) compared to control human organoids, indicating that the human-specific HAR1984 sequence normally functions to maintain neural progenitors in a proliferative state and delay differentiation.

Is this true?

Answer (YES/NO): YES